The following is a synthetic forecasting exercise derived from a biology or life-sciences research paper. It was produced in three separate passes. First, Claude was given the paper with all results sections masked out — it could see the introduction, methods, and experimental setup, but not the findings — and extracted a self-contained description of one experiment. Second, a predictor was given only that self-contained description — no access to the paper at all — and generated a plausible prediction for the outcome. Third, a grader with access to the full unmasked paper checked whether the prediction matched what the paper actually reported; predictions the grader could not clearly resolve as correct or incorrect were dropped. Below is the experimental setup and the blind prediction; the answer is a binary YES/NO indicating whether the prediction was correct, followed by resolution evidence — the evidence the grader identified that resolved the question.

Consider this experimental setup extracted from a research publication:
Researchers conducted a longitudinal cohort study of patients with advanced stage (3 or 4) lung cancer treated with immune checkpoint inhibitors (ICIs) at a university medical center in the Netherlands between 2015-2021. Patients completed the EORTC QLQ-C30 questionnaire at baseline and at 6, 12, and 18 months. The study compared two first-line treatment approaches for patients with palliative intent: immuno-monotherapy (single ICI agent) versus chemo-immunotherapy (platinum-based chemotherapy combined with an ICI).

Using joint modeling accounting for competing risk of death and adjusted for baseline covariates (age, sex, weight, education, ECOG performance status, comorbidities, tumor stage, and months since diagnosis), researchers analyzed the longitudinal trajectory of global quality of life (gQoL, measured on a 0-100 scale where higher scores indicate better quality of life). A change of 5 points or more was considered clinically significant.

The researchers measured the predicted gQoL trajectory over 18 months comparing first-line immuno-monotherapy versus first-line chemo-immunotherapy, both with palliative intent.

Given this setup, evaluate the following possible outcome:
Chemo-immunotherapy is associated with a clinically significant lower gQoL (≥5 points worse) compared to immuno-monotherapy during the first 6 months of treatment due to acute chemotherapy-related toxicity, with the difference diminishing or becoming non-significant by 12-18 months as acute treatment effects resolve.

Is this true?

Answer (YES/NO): NO